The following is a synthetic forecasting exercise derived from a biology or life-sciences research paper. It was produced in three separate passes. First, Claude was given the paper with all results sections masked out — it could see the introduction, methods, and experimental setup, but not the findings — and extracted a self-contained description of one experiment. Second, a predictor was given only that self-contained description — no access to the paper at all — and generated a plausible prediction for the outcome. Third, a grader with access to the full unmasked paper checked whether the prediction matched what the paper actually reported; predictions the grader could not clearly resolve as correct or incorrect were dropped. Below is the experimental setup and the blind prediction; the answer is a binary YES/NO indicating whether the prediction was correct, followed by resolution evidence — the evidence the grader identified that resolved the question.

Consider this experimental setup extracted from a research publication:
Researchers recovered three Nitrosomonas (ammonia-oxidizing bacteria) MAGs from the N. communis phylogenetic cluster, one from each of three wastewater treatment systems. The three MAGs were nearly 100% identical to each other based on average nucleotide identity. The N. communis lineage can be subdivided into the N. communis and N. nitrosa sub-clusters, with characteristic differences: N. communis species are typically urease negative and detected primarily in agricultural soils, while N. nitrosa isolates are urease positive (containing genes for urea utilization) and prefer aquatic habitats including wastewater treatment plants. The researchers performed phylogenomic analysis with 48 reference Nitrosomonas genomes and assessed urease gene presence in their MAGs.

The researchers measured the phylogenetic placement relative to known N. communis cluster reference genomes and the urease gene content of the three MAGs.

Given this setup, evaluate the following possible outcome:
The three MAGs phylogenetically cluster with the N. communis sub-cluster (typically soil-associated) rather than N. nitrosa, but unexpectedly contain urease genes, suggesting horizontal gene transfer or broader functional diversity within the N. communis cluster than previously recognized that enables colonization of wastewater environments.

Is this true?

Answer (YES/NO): NO